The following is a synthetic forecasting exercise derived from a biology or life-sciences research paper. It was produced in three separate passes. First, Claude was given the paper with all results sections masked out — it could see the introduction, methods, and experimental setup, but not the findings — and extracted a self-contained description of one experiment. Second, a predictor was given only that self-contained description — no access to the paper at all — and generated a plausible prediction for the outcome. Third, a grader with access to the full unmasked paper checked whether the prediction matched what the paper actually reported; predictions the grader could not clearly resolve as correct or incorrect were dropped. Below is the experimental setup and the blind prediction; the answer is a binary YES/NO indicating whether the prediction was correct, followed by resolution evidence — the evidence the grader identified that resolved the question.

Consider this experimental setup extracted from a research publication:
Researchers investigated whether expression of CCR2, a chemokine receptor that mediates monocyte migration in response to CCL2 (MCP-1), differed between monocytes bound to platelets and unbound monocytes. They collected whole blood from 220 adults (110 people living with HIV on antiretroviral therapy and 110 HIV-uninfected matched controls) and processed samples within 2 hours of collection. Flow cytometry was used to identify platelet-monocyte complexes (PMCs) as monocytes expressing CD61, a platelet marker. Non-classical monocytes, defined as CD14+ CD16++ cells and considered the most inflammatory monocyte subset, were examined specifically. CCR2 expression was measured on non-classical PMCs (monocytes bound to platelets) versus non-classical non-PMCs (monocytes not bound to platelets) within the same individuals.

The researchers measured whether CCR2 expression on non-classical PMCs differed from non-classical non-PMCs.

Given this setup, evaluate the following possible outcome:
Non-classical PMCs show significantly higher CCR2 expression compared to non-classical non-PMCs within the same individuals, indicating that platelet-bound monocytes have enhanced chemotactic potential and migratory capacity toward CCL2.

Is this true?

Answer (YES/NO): YES